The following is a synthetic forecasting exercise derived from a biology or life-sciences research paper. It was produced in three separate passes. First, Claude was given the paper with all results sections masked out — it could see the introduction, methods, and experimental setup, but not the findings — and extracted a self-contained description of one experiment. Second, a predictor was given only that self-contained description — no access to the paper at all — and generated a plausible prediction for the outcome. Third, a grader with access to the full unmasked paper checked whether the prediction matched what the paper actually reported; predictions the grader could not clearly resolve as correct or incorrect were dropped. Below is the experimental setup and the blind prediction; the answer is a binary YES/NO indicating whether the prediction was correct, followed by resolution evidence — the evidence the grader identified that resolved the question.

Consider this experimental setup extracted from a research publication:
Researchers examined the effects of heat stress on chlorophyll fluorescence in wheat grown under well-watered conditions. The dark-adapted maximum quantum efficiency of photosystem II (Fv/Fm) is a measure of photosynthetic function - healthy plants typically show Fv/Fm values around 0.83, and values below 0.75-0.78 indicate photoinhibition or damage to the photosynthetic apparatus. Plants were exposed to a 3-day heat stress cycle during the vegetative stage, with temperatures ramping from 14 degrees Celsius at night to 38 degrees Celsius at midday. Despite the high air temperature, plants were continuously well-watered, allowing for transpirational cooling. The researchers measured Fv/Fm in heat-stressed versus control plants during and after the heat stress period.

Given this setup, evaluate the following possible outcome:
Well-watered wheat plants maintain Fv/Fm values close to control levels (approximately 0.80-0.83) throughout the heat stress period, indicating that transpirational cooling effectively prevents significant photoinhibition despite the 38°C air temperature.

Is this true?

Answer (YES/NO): NO